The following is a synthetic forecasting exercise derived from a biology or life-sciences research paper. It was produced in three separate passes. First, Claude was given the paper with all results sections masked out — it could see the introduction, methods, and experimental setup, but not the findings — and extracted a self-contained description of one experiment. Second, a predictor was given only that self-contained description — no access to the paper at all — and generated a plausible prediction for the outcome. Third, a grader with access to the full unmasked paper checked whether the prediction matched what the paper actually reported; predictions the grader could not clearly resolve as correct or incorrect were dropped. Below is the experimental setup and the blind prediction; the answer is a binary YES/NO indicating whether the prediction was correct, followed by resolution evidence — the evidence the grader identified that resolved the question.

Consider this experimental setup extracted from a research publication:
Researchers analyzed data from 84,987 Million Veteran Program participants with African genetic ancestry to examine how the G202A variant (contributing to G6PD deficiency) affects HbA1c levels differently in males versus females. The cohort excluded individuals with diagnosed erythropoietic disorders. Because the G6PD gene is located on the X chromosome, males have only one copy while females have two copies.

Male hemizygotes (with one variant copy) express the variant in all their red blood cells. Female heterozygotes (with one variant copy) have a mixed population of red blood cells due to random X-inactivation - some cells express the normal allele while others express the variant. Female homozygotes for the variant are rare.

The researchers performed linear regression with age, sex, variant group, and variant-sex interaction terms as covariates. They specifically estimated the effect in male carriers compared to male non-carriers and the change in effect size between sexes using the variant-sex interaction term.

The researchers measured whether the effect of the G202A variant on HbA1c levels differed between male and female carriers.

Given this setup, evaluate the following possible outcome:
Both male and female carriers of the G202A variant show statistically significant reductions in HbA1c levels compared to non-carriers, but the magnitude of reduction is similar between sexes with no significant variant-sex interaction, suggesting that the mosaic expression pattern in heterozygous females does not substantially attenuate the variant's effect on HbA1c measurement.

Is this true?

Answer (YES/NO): NO